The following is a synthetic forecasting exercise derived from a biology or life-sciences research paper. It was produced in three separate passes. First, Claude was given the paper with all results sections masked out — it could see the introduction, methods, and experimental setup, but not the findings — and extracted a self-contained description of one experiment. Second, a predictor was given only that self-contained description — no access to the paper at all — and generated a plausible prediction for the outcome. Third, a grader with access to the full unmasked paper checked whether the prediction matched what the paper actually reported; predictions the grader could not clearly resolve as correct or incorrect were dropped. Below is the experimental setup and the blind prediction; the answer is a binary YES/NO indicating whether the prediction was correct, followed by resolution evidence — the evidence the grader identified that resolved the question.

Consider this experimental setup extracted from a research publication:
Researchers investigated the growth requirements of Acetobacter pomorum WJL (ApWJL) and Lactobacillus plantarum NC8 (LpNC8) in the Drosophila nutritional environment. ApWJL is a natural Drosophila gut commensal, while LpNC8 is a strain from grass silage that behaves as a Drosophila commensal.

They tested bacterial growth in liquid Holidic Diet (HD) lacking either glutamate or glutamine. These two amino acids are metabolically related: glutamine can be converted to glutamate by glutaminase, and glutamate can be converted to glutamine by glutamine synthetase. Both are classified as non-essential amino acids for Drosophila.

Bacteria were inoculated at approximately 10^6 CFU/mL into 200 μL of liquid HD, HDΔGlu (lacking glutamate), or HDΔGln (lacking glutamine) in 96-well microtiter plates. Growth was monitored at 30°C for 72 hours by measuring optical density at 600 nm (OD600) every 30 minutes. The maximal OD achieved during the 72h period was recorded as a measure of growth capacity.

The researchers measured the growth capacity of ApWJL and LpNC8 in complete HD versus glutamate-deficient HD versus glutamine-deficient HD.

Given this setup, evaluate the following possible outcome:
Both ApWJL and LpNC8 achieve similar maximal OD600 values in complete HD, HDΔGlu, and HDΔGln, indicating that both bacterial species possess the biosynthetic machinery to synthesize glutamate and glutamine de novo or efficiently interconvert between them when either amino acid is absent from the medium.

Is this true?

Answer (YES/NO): NO